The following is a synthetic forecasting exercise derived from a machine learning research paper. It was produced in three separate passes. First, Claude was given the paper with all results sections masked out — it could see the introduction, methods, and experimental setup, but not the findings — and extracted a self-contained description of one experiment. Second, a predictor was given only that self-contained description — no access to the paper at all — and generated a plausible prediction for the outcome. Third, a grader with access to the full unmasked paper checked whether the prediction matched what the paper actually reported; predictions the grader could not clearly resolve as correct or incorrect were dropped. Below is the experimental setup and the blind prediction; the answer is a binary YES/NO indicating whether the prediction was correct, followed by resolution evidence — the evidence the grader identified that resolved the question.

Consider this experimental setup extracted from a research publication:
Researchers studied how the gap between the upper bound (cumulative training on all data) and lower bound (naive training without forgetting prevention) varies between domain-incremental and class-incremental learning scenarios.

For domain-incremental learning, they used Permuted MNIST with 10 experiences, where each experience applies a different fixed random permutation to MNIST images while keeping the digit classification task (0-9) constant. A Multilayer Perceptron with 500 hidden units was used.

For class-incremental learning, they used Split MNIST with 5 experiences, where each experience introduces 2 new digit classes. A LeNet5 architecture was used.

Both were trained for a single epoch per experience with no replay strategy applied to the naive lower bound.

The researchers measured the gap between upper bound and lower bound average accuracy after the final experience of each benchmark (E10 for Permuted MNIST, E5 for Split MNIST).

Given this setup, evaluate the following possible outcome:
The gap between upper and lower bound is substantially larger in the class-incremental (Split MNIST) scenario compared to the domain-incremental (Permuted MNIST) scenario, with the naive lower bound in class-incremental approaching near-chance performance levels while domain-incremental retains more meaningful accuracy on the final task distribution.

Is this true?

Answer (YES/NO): YES